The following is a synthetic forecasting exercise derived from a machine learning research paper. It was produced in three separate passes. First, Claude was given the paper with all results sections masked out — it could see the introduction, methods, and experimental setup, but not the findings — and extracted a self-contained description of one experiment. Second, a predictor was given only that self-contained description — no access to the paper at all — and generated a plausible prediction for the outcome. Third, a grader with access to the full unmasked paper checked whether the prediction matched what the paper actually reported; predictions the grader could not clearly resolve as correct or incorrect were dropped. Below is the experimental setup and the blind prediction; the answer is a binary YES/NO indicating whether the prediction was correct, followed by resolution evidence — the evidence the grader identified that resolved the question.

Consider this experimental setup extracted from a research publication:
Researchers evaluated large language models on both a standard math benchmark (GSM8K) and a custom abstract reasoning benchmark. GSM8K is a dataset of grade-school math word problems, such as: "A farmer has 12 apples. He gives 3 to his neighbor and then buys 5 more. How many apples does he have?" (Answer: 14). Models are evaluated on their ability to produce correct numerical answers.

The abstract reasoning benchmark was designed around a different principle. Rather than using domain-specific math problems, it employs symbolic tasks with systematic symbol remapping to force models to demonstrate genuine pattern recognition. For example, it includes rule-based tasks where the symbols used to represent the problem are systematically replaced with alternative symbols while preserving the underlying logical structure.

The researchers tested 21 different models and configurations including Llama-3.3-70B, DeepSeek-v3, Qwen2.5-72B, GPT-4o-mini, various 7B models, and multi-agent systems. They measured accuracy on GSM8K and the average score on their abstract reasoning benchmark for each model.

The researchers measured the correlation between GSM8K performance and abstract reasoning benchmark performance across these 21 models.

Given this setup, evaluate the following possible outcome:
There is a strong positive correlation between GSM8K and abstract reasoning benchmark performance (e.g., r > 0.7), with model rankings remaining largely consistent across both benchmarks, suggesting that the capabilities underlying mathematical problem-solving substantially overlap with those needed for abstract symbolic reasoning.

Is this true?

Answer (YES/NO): NO